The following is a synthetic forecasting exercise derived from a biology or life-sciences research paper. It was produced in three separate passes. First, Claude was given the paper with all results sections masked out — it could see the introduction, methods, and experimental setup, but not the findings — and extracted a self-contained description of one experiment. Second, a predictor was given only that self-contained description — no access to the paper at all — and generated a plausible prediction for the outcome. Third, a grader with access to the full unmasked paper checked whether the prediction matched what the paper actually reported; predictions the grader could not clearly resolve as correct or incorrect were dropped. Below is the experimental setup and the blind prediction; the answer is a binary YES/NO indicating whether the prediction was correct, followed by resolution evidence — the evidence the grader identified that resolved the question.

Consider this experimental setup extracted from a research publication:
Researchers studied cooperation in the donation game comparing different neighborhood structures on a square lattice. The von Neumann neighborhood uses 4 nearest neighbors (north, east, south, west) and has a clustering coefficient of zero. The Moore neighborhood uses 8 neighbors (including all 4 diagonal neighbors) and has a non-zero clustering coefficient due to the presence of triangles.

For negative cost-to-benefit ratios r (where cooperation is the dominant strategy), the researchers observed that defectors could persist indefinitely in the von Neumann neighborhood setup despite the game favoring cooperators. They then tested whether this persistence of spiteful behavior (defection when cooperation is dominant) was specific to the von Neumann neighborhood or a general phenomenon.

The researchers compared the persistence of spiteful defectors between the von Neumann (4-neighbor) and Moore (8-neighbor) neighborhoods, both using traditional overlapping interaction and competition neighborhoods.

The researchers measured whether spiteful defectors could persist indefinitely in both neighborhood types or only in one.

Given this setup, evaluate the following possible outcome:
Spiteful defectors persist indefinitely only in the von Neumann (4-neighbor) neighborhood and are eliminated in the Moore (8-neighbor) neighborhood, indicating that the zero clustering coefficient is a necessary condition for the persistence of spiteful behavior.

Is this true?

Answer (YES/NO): YES